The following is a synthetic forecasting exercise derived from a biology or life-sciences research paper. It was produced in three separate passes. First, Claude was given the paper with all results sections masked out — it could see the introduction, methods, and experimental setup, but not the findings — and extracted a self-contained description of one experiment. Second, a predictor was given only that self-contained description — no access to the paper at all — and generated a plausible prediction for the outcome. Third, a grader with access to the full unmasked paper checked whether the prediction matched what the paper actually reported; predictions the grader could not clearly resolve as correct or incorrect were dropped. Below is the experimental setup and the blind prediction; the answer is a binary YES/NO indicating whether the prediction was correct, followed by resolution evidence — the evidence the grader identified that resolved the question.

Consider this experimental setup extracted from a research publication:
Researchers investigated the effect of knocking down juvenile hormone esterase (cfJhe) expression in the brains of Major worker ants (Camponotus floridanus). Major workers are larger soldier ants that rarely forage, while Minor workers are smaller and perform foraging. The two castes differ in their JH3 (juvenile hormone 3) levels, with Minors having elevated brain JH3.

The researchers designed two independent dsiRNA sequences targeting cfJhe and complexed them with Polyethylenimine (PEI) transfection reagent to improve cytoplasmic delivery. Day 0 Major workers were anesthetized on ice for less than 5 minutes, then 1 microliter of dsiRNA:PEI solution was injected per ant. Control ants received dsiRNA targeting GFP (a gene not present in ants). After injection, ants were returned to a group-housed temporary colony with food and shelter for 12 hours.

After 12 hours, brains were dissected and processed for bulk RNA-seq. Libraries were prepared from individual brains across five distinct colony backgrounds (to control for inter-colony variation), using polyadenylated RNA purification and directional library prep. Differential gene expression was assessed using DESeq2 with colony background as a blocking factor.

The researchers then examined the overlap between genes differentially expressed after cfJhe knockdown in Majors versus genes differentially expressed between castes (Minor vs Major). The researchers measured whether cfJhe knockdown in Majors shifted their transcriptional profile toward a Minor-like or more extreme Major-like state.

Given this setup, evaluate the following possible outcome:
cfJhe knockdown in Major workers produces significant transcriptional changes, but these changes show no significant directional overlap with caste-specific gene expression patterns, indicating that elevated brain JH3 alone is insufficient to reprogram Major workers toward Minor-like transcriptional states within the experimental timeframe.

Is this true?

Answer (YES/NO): NO